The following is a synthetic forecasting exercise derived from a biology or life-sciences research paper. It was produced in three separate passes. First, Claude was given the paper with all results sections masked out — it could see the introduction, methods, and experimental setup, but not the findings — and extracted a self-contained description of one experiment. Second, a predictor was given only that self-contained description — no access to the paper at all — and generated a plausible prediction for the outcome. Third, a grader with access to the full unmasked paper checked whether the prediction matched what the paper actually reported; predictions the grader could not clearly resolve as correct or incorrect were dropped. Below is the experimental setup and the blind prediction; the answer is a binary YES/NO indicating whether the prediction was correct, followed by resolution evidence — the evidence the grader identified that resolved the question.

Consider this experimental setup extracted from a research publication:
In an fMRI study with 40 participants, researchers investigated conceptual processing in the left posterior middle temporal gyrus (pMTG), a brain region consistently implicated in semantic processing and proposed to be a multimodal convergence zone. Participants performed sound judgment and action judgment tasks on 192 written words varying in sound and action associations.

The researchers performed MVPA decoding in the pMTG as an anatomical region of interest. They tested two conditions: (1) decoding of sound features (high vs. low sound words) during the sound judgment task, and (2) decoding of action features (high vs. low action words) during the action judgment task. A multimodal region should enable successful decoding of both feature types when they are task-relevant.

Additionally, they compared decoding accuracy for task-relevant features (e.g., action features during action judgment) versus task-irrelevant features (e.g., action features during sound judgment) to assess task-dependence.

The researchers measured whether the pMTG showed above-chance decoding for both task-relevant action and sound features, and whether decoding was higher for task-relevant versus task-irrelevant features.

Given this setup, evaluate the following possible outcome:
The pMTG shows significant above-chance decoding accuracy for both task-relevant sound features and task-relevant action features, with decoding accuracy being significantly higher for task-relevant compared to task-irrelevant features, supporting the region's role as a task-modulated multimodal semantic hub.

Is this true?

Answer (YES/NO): YES